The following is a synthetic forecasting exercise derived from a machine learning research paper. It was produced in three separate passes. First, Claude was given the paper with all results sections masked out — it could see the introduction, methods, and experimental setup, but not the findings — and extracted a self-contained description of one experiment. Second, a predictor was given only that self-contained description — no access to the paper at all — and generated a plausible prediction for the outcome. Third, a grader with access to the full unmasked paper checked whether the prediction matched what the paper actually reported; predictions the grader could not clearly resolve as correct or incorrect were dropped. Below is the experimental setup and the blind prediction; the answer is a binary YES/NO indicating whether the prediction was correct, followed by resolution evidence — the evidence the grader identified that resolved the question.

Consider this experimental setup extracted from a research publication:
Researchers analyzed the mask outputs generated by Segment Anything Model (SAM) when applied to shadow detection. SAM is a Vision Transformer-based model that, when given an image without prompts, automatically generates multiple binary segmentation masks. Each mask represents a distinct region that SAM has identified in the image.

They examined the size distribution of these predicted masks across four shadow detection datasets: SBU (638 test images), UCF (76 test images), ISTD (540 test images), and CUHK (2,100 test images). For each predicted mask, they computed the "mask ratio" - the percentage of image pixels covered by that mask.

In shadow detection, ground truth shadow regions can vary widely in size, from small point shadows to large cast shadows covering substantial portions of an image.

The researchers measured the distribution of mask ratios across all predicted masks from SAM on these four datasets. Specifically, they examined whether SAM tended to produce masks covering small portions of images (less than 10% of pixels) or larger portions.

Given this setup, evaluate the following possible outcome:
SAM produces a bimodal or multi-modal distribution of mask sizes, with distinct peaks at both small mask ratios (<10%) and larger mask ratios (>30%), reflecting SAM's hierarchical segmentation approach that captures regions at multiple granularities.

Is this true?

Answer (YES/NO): NO